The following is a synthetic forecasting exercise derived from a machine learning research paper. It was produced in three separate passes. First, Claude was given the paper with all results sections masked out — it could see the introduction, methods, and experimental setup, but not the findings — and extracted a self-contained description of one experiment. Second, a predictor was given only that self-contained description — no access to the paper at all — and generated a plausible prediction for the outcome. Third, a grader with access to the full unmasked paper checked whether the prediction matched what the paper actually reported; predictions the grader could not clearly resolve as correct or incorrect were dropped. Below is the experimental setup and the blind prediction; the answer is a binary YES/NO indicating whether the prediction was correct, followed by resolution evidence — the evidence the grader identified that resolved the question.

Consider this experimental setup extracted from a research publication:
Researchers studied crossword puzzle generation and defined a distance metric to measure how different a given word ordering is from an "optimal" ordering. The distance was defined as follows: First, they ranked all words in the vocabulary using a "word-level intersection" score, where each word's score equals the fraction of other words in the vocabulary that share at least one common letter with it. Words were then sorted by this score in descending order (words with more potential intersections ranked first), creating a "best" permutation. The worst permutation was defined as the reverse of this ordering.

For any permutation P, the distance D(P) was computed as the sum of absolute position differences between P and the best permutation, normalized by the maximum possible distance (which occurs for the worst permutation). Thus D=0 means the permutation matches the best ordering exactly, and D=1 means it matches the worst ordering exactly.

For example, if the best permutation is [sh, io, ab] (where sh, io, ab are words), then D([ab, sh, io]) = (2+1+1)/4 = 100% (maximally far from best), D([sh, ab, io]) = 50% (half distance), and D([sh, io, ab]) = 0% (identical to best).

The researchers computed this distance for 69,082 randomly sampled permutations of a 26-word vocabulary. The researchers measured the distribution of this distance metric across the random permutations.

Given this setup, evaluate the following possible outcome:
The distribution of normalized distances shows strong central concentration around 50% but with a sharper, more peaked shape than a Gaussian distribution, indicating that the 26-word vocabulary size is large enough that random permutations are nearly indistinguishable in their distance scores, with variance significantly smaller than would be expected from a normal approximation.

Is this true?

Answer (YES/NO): NO